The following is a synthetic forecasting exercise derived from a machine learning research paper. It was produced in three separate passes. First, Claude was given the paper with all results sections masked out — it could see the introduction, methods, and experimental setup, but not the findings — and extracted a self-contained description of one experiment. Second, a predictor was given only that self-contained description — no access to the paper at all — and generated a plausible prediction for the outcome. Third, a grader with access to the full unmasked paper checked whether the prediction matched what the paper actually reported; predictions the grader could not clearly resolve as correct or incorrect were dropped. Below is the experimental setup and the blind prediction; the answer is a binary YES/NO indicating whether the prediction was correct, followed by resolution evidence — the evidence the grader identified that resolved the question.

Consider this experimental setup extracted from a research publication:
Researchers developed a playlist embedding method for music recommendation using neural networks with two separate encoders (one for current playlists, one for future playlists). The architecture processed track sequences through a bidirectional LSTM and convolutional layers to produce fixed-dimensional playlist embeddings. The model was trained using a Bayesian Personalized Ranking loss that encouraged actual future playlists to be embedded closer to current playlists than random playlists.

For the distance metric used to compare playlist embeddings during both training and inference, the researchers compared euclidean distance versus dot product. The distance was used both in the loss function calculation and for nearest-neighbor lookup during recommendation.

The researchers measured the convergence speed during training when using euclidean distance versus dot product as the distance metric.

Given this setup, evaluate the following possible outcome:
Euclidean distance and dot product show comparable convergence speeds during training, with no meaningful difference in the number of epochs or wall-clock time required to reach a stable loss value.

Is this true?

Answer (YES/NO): NO